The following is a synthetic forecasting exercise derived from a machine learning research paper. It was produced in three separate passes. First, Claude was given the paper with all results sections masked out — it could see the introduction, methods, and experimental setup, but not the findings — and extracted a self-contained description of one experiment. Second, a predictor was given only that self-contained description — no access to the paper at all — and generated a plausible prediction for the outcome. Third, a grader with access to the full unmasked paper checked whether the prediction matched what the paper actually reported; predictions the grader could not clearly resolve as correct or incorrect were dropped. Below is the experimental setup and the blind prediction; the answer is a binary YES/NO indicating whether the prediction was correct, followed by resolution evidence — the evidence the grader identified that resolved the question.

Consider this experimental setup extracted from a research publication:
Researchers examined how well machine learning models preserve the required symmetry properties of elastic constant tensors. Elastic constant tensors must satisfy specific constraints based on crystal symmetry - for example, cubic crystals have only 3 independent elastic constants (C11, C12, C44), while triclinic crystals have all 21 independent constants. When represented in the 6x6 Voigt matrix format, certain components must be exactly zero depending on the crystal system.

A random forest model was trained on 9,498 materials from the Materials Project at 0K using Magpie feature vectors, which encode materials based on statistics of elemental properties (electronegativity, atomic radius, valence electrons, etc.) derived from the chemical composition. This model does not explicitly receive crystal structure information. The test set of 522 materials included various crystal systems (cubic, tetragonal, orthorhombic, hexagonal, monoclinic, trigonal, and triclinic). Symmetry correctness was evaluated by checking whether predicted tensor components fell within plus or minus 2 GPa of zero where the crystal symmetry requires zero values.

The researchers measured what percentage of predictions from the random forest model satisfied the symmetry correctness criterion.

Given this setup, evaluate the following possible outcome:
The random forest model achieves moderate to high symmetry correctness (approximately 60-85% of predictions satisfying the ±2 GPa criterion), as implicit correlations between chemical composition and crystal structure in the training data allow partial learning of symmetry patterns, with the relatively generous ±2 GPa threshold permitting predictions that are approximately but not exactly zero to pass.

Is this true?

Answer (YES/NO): NO